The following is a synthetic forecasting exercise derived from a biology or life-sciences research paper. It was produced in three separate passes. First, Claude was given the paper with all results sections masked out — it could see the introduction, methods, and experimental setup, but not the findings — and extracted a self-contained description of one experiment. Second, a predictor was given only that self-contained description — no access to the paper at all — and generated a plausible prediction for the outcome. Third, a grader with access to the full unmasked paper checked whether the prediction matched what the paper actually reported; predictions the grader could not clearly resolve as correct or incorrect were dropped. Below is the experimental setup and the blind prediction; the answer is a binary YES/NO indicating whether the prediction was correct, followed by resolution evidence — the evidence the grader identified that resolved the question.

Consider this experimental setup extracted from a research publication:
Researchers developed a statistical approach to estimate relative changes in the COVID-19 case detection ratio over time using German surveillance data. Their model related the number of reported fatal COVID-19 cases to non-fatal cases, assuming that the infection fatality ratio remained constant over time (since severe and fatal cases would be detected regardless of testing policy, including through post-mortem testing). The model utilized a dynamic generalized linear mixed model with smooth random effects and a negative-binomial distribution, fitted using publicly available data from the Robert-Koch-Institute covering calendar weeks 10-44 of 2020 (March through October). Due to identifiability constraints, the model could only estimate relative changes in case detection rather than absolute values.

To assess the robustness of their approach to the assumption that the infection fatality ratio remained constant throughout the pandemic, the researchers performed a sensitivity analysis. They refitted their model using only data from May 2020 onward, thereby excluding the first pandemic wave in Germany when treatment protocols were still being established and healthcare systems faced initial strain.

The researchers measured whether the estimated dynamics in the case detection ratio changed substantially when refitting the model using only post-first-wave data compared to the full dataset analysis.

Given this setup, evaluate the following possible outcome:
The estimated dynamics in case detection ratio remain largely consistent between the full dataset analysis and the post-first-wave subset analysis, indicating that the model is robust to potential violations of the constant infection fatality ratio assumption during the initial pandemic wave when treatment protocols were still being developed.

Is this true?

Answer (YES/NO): YES